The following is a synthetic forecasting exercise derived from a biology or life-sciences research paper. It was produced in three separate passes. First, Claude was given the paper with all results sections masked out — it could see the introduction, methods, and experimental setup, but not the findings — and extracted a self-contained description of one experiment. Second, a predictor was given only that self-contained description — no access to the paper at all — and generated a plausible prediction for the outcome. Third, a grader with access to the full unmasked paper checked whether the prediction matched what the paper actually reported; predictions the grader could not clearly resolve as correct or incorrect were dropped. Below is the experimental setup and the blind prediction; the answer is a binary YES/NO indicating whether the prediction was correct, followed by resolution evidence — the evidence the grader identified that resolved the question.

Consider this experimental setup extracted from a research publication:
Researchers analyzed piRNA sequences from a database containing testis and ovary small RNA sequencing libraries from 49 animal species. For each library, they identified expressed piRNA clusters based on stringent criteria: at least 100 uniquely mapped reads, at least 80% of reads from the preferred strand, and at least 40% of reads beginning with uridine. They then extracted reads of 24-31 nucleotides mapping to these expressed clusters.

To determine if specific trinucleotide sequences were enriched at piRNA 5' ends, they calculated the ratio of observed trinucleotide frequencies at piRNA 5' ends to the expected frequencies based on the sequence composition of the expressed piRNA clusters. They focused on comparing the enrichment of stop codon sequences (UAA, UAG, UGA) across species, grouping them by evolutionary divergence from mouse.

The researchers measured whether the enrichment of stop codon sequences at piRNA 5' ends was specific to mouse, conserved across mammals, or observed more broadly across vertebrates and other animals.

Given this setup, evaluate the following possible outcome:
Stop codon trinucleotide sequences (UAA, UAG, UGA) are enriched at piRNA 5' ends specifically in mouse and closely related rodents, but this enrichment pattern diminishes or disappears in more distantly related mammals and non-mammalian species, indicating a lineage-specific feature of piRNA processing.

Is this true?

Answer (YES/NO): NO